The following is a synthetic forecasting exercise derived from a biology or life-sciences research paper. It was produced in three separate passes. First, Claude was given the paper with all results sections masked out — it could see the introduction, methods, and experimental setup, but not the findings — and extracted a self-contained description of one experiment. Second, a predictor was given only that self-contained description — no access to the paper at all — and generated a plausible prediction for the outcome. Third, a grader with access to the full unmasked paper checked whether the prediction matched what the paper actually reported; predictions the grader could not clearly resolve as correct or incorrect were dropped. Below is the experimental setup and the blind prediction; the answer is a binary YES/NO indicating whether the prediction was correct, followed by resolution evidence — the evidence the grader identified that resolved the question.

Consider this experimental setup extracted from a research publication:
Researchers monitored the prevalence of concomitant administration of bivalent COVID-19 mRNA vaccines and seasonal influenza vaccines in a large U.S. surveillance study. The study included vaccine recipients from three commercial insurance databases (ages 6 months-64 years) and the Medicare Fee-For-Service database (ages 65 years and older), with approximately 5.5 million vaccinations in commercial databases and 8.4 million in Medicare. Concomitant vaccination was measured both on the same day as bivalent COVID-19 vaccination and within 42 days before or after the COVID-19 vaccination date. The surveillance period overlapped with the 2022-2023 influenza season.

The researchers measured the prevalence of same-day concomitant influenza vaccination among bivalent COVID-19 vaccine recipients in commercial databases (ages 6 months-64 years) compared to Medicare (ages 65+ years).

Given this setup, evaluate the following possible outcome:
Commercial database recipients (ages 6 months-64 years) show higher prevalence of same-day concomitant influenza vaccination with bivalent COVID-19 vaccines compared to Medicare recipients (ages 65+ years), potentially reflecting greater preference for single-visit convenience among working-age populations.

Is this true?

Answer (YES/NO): YES